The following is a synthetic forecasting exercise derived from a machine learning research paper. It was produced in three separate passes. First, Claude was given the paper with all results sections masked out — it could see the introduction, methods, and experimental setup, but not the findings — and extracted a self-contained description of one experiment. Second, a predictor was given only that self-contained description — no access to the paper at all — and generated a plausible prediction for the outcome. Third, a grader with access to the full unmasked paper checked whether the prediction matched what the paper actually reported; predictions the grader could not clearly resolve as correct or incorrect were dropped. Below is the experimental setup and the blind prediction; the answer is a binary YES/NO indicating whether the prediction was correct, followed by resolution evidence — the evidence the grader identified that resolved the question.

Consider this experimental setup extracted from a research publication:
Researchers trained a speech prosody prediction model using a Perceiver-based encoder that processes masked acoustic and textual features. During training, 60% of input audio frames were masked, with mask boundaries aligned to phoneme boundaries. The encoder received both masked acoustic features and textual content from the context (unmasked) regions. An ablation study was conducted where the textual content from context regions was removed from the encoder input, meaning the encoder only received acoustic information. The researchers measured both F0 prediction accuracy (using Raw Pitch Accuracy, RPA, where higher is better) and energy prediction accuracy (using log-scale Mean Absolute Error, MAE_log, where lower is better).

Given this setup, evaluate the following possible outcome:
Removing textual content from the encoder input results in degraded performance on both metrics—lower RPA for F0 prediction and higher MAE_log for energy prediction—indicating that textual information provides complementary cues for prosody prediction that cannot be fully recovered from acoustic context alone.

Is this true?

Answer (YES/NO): NO